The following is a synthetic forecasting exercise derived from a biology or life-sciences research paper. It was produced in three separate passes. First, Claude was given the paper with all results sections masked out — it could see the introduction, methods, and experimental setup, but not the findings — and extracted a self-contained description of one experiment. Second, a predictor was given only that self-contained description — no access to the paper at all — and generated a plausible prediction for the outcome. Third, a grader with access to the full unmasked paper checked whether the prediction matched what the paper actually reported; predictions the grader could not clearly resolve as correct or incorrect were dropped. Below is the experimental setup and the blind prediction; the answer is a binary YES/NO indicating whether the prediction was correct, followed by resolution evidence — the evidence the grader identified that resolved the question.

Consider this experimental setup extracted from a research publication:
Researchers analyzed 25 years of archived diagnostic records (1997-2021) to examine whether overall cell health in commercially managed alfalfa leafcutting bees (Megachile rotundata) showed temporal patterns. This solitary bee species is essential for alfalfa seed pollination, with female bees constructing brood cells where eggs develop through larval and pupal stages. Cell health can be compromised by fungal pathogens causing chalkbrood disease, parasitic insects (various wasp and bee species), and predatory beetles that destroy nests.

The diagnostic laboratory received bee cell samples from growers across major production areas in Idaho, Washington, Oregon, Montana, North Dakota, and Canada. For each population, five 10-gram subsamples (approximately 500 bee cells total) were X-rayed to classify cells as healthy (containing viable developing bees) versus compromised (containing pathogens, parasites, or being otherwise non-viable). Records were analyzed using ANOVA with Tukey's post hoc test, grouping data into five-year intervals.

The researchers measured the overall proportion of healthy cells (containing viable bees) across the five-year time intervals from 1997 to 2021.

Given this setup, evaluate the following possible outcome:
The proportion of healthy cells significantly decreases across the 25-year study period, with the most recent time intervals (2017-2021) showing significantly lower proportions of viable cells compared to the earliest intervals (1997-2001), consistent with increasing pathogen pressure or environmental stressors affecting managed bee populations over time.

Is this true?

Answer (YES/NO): NO